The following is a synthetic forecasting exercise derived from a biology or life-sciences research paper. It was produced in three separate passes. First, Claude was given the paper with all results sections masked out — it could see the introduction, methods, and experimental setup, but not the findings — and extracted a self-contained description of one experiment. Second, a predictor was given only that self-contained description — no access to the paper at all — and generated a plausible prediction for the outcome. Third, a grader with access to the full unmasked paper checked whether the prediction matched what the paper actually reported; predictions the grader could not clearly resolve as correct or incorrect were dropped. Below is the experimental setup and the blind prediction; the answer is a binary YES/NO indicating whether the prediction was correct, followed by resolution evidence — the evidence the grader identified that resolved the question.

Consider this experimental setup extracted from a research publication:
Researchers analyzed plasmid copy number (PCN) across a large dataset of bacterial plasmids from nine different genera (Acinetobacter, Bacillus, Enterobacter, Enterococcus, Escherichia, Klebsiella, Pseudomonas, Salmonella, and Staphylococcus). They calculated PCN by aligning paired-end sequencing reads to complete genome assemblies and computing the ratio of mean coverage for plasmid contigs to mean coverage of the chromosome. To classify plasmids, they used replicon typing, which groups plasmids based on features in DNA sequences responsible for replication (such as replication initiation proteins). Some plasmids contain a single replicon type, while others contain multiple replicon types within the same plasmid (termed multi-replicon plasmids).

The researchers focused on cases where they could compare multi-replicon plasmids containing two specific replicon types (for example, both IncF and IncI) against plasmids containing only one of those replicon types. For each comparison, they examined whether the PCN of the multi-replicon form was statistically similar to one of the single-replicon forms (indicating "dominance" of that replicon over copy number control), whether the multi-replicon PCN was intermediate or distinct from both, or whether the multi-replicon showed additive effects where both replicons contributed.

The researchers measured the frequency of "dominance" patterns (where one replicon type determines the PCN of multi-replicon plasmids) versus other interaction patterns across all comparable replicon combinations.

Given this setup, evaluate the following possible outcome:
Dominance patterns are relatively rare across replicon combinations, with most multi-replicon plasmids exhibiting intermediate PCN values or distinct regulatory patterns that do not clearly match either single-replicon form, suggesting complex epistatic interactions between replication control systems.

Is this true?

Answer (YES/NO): YES